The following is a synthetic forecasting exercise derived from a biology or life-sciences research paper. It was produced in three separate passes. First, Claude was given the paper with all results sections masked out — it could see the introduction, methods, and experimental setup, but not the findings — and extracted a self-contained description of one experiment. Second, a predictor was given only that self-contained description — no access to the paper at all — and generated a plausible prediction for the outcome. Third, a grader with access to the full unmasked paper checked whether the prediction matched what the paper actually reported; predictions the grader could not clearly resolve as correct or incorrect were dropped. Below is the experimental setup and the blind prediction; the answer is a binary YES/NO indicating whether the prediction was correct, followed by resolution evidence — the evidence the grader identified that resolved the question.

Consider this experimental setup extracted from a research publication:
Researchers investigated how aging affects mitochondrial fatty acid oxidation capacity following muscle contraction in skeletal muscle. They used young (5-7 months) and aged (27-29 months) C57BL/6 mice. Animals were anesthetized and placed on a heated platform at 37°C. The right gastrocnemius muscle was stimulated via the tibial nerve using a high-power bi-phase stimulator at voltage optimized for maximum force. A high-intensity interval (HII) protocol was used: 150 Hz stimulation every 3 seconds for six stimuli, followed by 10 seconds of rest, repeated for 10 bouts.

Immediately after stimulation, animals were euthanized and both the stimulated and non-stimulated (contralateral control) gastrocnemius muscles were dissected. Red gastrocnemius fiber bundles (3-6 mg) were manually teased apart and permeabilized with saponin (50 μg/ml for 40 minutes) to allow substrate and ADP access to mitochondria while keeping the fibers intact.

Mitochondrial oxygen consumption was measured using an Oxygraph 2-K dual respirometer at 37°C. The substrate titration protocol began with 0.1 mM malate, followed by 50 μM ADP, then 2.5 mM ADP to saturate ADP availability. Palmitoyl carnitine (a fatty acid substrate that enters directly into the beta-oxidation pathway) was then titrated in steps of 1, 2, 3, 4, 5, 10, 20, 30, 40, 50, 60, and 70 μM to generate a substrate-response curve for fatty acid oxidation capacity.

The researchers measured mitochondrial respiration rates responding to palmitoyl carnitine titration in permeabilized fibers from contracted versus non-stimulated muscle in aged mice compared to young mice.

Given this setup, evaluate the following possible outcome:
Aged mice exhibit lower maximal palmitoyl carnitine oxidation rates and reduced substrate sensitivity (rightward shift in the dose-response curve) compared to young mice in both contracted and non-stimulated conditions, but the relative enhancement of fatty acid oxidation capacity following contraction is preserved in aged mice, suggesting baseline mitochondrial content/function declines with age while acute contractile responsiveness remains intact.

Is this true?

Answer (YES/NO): NO